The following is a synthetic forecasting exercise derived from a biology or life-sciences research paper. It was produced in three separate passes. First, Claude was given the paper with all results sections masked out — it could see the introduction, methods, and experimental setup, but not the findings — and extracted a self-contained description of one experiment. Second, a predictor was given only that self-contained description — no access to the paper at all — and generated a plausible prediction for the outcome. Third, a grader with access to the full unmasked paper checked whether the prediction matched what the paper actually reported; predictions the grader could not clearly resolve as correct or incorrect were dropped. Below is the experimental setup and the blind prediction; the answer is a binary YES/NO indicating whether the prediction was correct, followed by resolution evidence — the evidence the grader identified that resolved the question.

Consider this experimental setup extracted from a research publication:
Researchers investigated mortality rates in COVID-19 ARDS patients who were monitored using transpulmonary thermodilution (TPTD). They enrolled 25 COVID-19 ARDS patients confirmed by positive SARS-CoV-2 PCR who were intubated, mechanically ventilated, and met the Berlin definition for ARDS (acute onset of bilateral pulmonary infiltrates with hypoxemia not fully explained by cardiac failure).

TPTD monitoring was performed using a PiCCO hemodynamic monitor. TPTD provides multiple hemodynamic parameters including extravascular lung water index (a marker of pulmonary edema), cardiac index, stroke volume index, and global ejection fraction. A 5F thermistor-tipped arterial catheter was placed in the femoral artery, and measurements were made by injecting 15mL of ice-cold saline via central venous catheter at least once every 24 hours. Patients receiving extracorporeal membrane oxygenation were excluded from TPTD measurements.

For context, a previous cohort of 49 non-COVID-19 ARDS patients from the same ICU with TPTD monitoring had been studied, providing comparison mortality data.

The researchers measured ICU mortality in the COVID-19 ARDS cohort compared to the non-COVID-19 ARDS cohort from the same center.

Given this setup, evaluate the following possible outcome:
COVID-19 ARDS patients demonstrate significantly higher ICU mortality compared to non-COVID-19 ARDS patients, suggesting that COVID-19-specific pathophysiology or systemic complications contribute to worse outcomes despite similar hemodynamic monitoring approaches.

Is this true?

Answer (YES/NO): NO